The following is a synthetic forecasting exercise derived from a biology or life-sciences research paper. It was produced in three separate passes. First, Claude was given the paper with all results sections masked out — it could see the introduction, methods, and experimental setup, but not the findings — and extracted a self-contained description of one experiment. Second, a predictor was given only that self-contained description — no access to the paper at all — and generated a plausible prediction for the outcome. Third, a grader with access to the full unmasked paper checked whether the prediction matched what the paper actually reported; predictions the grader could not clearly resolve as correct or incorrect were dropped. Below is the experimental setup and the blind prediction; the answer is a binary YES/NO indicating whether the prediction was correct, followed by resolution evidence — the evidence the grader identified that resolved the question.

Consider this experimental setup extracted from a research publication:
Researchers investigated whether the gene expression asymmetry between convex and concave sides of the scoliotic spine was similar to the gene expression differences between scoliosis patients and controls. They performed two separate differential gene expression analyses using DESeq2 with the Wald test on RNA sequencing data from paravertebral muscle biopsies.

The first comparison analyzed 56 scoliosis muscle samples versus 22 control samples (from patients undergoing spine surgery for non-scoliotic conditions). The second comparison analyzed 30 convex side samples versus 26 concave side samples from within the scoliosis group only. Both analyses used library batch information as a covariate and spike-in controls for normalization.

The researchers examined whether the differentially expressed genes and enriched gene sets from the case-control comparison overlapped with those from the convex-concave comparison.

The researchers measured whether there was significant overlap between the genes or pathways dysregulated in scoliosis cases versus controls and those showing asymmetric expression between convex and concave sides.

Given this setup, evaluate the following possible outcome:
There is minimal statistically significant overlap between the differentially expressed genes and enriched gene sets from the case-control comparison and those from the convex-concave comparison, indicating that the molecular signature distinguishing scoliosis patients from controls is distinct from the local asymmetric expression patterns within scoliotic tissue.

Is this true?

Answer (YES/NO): NO